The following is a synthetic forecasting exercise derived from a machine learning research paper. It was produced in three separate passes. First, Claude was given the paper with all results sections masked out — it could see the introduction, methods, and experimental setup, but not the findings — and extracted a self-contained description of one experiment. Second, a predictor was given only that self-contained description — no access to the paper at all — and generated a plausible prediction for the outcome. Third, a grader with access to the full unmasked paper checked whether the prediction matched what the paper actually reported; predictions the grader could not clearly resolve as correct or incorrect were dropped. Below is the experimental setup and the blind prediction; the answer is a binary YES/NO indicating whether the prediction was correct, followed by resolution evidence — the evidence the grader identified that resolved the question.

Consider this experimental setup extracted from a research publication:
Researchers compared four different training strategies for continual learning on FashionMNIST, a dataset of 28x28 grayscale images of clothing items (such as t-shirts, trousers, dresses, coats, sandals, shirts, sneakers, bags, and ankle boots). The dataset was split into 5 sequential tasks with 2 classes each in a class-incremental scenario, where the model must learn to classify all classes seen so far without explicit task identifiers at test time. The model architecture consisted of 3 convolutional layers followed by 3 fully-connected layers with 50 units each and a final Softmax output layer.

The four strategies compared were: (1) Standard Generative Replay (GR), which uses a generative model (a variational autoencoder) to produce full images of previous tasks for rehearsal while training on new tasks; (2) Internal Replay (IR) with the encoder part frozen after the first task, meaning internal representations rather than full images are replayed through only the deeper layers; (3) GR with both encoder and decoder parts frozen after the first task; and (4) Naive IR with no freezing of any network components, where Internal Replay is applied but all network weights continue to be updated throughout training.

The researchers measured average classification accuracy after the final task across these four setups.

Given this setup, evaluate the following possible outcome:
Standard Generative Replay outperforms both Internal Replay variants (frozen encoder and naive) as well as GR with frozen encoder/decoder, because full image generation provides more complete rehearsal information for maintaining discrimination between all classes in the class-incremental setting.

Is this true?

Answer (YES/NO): NO